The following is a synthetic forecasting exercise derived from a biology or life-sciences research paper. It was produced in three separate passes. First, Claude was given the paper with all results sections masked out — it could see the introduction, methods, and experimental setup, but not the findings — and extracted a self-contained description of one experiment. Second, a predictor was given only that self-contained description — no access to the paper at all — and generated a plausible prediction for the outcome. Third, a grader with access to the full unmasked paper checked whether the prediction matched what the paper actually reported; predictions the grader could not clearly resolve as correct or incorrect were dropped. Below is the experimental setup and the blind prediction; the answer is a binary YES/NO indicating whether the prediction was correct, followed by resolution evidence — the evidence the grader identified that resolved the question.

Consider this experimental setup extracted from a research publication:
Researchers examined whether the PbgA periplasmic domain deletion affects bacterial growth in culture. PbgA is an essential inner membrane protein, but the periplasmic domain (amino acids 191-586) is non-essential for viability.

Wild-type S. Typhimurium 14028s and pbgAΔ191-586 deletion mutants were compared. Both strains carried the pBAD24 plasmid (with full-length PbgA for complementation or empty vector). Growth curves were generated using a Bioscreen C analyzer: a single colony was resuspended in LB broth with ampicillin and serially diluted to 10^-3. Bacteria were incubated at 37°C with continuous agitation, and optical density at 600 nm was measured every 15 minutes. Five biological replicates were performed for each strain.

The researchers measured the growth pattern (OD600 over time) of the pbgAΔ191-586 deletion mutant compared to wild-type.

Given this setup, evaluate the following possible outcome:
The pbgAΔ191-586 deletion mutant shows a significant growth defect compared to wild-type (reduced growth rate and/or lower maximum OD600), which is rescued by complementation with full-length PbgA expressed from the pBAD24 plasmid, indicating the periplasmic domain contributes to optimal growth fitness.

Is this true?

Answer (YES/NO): YES